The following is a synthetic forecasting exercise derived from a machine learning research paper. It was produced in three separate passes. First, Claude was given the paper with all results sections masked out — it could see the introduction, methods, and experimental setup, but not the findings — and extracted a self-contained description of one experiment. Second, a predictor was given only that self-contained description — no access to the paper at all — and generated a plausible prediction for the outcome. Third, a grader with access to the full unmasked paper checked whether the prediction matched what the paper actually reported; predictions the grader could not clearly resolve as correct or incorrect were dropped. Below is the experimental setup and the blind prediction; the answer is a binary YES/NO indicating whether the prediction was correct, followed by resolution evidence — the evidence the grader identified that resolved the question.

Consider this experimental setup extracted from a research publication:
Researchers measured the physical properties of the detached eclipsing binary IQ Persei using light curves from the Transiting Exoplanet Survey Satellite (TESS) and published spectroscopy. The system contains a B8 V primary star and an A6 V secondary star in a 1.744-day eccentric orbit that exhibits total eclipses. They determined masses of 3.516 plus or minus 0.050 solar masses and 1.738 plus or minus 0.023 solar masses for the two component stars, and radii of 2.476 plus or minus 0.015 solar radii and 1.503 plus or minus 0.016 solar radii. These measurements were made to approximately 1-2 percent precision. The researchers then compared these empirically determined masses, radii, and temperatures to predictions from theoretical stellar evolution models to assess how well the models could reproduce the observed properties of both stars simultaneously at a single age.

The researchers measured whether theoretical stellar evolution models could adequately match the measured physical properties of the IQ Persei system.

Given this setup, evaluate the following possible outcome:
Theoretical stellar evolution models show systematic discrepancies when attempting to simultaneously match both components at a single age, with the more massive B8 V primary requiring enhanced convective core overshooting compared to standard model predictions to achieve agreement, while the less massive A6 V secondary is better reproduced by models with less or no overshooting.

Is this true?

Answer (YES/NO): NO